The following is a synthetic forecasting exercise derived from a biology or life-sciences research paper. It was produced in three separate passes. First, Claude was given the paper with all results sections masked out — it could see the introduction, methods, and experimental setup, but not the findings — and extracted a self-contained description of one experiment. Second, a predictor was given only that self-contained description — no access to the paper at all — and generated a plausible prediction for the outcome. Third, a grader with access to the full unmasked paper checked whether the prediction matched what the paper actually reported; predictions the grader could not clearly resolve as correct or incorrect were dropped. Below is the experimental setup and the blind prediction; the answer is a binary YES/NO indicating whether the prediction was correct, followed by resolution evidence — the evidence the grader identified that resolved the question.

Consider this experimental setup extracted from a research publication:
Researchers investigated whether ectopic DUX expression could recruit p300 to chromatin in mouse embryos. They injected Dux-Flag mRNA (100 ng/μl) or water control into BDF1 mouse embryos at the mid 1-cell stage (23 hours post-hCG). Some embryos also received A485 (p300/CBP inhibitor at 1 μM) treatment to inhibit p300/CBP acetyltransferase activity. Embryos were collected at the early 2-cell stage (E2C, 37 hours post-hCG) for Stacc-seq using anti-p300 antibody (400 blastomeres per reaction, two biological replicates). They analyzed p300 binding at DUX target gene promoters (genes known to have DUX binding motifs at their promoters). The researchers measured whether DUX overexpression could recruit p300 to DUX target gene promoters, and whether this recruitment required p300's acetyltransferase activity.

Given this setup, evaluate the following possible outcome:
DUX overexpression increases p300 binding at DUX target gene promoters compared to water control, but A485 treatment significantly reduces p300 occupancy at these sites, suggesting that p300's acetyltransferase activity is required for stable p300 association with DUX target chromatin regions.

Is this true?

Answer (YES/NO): NO